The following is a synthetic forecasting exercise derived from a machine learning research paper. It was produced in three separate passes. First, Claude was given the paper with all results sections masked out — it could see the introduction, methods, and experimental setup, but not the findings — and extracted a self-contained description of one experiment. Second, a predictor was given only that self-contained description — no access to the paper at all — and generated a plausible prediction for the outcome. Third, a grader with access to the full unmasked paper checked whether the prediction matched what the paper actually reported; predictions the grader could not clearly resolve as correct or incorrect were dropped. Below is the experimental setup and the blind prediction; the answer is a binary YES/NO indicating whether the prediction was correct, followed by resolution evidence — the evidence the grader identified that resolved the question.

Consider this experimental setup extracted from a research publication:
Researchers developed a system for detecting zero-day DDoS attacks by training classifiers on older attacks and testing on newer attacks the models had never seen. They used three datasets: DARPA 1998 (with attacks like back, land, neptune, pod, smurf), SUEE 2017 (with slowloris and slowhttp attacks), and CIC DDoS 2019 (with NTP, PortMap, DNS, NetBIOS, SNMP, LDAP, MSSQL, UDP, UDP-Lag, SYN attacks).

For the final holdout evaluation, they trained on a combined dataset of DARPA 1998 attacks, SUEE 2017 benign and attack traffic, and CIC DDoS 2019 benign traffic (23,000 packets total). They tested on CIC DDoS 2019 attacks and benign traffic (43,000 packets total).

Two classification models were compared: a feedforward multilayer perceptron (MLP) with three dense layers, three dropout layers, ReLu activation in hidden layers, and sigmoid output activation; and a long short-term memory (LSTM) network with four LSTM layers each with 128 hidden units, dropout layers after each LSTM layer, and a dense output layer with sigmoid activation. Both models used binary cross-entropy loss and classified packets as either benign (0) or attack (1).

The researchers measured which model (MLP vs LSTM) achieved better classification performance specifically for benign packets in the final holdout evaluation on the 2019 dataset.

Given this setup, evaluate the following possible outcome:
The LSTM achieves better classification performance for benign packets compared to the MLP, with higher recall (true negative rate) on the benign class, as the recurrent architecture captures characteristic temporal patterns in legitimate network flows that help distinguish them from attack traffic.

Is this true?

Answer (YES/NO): YES